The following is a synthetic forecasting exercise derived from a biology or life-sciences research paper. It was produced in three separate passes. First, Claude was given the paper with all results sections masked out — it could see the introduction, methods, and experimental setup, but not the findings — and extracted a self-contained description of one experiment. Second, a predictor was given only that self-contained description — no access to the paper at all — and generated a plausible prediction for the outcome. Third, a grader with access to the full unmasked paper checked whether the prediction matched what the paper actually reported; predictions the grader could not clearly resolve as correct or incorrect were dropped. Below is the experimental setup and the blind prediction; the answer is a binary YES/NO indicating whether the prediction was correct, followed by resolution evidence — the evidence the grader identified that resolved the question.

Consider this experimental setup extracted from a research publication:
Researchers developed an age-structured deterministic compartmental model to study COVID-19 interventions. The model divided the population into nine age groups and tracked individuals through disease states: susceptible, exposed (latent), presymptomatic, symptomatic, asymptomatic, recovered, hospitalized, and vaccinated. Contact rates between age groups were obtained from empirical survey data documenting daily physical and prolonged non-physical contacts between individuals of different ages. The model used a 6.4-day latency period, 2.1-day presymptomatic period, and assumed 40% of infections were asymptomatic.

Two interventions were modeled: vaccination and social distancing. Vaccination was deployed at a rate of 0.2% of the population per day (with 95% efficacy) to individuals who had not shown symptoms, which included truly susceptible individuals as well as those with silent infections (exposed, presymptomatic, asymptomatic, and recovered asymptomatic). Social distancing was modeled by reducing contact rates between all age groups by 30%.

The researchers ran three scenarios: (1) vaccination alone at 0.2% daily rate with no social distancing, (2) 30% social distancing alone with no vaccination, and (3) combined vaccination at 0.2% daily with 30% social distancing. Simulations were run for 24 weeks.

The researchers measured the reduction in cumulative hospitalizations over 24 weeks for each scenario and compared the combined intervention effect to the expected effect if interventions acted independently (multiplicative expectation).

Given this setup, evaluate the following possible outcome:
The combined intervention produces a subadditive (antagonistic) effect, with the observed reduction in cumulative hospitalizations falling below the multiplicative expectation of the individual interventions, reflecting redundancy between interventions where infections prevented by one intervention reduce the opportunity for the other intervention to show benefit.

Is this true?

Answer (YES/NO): NO